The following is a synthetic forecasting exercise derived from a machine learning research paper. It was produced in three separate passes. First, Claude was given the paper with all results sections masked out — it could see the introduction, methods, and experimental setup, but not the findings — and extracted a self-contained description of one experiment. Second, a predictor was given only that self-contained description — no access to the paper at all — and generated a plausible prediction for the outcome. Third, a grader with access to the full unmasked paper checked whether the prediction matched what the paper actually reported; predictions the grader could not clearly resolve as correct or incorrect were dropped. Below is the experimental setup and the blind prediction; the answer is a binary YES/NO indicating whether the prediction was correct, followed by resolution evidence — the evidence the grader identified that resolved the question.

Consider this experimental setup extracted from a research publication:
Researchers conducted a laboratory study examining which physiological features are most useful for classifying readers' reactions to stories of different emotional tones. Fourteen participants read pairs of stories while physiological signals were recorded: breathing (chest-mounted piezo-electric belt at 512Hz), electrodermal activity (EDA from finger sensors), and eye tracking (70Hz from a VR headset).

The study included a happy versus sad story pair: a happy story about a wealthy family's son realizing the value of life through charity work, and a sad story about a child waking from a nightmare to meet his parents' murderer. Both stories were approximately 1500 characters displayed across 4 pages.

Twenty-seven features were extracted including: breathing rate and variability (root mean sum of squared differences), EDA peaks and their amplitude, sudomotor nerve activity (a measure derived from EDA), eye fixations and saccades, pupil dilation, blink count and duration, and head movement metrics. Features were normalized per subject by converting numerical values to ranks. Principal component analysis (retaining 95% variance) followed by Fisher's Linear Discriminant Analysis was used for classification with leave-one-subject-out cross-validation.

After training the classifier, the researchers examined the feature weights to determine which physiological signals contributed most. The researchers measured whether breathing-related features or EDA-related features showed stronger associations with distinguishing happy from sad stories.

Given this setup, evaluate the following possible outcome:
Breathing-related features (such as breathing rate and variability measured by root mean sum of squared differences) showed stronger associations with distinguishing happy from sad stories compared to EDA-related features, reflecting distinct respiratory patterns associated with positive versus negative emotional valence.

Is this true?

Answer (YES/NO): NO